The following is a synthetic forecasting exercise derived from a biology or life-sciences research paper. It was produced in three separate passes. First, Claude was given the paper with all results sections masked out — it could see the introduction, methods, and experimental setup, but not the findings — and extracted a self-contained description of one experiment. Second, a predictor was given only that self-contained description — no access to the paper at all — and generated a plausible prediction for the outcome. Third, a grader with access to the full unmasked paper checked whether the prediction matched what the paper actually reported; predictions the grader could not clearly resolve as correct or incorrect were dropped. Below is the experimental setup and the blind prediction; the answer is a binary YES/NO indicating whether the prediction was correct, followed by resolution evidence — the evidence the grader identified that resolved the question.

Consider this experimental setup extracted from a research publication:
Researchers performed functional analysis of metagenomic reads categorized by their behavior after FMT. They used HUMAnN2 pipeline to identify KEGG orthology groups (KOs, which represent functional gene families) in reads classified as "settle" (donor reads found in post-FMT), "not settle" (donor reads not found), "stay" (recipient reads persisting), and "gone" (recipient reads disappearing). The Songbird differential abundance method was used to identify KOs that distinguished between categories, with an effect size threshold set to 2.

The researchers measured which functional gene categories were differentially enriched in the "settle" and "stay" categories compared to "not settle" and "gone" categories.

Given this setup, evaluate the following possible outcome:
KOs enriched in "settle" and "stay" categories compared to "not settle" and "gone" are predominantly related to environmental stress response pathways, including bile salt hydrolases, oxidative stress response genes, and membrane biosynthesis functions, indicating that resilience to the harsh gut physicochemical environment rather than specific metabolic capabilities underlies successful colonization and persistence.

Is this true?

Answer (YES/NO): NO